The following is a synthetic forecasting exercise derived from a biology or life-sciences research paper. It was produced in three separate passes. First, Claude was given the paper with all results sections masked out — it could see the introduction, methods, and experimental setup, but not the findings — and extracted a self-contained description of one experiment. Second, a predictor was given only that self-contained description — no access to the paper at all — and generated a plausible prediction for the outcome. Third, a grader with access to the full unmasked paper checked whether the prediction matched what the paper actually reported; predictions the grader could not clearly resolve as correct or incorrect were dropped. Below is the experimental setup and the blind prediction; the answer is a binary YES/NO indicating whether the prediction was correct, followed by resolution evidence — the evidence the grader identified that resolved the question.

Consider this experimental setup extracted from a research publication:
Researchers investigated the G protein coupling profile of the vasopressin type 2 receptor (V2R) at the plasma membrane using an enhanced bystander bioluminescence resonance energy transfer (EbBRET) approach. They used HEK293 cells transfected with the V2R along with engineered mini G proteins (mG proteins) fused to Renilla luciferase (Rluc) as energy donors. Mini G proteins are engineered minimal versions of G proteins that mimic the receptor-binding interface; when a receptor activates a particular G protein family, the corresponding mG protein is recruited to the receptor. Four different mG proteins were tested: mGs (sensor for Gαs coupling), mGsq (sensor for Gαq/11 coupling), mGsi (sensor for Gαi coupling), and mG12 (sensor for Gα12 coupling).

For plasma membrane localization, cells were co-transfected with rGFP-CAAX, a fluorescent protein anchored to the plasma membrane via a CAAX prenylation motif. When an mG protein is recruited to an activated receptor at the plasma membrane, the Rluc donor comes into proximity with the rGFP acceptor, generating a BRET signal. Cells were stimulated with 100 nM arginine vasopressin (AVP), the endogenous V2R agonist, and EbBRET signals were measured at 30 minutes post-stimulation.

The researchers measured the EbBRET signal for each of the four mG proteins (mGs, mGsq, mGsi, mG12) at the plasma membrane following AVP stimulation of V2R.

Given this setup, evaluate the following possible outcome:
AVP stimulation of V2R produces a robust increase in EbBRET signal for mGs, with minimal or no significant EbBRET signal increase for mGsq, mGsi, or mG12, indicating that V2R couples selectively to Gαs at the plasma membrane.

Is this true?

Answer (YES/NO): NO